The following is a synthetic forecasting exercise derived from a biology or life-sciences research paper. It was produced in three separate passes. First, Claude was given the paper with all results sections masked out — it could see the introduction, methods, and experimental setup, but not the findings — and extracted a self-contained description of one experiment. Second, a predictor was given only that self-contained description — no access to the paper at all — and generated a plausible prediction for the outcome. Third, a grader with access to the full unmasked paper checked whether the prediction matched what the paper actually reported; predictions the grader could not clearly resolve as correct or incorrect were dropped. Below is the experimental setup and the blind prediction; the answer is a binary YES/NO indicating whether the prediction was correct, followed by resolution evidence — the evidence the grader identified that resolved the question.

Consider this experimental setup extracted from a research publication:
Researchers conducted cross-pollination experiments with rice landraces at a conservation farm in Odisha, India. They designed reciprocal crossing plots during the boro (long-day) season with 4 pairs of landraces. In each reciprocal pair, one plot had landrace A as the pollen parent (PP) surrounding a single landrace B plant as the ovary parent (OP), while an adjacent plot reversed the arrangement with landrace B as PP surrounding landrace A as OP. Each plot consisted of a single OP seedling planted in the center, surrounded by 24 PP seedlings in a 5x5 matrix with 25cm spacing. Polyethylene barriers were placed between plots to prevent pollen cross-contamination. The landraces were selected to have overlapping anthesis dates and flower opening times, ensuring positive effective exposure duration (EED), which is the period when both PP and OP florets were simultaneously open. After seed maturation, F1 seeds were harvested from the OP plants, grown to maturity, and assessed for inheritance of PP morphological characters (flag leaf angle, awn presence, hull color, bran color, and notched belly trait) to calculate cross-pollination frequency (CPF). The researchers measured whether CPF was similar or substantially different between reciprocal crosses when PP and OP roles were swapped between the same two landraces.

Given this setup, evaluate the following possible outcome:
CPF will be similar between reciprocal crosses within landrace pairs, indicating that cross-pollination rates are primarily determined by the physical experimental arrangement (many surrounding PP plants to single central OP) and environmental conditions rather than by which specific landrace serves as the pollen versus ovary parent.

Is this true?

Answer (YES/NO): NO